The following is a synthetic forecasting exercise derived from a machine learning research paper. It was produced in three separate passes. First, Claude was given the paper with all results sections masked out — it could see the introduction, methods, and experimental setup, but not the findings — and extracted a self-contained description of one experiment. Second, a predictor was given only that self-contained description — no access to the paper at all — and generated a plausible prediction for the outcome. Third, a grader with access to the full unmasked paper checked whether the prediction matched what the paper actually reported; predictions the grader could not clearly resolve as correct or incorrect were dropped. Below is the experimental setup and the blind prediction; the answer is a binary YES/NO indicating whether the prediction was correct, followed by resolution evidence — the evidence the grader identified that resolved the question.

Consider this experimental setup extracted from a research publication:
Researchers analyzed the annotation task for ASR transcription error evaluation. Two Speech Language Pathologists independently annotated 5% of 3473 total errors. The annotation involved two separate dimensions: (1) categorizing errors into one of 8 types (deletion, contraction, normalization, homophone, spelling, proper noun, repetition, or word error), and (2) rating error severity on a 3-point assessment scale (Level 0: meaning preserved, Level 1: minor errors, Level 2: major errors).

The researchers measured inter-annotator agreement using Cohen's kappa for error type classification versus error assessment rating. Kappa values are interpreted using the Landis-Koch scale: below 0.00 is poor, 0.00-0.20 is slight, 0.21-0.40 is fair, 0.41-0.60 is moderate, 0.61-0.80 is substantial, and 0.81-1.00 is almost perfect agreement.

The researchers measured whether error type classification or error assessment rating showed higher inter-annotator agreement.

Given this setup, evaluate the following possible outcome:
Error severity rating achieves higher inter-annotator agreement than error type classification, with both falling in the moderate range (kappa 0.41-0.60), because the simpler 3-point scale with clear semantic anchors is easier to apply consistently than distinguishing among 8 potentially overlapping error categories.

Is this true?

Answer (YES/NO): NO